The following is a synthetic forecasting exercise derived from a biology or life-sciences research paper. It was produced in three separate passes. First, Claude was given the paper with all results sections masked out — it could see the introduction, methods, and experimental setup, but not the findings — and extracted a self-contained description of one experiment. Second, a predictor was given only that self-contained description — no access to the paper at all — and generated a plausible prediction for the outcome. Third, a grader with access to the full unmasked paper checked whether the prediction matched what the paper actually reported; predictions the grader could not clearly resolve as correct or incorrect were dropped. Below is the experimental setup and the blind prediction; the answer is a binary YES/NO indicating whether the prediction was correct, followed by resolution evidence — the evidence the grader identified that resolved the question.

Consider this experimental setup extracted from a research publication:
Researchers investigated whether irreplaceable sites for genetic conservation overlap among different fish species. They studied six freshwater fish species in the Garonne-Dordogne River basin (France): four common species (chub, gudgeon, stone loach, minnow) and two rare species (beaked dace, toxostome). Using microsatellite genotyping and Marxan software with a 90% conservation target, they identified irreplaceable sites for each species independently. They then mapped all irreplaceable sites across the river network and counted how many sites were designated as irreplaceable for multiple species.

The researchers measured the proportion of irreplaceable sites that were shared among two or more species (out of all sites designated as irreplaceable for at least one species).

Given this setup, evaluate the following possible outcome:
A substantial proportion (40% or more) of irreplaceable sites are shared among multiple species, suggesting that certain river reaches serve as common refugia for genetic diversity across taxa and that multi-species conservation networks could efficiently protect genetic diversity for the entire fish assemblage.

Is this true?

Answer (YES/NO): NO